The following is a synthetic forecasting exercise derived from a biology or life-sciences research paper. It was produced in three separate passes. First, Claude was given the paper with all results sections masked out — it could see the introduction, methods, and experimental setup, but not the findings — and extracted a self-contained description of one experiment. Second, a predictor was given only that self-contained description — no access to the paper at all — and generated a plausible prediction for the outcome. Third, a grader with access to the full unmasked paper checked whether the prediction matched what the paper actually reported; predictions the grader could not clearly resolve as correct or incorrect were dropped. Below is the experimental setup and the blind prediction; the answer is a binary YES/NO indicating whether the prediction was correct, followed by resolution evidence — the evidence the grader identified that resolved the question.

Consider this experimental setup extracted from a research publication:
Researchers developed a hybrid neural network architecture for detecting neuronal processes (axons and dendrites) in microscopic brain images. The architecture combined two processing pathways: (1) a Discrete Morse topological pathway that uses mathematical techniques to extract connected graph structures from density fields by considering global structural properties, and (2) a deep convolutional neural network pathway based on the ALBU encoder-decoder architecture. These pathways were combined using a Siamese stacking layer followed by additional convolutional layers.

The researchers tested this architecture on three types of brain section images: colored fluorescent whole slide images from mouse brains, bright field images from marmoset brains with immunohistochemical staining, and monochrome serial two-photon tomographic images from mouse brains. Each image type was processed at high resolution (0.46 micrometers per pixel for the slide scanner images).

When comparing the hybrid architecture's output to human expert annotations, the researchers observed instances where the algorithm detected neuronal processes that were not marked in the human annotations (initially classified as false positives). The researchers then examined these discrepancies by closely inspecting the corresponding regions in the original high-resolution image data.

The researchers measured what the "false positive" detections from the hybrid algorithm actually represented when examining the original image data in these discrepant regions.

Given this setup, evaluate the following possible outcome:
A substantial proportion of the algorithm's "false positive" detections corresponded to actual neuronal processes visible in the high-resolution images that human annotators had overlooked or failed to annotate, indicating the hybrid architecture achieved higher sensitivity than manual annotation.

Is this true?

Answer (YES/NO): YES